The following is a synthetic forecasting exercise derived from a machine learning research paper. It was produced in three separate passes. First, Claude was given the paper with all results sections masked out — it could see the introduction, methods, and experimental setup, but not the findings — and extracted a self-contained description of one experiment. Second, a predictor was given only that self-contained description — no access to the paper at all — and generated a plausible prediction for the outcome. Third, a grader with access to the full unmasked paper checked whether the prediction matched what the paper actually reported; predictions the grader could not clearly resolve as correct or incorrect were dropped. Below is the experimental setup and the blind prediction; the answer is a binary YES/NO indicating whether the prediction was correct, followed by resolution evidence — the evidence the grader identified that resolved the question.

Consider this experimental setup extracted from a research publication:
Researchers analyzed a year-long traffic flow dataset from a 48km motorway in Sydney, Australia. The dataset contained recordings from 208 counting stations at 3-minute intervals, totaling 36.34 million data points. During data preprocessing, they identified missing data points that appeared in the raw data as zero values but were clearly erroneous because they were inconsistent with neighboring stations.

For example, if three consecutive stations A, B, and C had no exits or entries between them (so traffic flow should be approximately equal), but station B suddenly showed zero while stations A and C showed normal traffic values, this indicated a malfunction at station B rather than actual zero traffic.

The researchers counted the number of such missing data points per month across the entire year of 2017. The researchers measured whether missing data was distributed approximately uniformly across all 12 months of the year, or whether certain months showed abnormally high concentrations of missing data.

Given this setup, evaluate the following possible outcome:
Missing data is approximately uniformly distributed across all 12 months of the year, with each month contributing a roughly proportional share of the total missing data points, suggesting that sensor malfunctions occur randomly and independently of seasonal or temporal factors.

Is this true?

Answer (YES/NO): NO